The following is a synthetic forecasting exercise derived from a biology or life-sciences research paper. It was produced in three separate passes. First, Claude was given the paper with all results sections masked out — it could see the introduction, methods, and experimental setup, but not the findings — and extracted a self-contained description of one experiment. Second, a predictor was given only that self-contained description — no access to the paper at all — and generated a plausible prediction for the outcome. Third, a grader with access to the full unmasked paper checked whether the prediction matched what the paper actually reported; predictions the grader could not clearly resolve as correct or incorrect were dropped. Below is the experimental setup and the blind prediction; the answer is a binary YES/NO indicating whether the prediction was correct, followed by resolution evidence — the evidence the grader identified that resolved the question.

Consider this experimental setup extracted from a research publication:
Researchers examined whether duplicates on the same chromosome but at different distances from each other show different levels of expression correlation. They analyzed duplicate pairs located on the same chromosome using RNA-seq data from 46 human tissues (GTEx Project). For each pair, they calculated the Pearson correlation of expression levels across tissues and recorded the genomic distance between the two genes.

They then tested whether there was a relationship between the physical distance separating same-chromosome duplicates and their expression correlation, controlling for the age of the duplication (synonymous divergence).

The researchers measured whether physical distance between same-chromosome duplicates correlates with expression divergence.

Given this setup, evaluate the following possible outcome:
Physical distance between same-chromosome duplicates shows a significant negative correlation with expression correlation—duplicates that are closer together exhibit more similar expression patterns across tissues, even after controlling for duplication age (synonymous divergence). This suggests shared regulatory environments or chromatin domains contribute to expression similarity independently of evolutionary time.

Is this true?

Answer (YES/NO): YES